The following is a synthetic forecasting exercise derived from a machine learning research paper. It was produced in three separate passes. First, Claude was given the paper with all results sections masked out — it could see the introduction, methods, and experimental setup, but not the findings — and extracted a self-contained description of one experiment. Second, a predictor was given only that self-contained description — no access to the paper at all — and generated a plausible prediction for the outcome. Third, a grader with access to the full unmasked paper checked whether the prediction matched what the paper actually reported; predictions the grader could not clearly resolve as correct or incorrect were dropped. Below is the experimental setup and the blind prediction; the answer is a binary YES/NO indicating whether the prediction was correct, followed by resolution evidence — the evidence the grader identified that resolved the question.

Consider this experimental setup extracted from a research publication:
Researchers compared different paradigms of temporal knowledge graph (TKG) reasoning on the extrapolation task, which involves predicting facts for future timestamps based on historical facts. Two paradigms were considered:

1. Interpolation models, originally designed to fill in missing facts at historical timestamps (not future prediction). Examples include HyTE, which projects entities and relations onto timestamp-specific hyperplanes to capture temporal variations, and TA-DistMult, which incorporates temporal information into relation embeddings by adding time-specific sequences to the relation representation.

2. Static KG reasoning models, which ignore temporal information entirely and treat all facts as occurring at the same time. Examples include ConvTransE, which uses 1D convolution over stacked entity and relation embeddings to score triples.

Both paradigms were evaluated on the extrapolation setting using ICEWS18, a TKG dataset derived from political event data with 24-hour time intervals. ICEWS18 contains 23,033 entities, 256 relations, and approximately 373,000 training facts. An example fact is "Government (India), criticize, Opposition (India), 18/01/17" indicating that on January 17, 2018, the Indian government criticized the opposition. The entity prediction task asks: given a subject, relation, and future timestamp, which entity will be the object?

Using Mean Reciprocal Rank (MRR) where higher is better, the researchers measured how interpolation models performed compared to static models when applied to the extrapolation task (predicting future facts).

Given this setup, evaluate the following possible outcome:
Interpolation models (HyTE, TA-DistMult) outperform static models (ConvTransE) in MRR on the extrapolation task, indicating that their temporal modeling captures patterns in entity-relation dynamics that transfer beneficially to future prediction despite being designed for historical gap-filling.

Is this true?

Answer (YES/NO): NO